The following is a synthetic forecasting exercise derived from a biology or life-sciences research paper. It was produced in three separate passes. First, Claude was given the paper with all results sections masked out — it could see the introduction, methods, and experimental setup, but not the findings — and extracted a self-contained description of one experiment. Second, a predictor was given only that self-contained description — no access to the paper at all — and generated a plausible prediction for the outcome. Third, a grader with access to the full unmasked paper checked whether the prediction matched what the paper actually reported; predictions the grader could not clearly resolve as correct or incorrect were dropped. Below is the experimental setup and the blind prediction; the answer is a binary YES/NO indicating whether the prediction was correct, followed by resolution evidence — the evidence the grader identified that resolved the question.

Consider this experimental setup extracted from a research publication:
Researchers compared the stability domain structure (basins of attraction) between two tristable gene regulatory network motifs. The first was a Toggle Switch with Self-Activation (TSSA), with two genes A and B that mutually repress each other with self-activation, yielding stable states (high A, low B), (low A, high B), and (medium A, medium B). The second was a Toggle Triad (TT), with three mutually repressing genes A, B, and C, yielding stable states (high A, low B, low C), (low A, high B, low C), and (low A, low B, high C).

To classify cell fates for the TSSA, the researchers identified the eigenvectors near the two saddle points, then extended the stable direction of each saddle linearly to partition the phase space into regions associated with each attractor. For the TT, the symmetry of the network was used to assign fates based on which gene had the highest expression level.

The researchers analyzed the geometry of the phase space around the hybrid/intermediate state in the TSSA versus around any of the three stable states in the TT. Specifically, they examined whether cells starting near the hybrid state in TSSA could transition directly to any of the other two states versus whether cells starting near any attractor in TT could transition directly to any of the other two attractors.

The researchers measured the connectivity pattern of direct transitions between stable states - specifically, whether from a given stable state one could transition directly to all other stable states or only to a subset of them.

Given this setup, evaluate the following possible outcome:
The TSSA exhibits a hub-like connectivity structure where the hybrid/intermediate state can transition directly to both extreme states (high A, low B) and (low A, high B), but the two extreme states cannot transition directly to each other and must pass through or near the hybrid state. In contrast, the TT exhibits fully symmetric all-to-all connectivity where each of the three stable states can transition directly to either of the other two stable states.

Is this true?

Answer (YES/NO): YES